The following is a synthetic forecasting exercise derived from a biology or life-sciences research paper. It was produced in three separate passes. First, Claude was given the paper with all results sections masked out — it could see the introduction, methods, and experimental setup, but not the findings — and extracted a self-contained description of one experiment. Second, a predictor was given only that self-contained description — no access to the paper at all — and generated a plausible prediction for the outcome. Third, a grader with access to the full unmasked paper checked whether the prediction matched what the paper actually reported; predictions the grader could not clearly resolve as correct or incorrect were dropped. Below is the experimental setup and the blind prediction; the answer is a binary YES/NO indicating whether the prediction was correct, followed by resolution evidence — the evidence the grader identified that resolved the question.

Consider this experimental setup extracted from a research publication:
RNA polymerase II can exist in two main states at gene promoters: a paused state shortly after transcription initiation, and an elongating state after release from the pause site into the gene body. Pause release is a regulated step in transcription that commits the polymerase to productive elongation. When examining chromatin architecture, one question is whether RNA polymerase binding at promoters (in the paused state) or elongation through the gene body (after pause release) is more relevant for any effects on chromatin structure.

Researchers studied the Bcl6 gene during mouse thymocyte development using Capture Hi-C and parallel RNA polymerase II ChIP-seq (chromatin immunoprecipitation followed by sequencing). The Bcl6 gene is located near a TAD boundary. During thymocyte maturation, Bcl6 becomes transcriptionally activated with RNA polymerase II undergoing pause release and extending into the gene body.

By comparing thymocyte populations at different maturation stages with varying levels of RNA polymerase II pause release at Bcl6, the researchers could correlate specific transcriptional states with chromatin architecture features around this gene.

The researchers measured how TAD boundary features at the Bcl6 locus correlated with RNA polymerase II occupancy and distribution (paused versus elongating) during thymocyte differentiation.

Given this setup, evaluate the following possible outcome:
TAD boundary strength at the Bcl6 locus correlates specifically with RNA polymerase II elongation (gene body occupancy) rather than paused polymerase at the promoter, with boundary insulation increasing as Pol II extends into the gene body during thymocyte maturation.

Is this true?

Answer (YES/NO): NO